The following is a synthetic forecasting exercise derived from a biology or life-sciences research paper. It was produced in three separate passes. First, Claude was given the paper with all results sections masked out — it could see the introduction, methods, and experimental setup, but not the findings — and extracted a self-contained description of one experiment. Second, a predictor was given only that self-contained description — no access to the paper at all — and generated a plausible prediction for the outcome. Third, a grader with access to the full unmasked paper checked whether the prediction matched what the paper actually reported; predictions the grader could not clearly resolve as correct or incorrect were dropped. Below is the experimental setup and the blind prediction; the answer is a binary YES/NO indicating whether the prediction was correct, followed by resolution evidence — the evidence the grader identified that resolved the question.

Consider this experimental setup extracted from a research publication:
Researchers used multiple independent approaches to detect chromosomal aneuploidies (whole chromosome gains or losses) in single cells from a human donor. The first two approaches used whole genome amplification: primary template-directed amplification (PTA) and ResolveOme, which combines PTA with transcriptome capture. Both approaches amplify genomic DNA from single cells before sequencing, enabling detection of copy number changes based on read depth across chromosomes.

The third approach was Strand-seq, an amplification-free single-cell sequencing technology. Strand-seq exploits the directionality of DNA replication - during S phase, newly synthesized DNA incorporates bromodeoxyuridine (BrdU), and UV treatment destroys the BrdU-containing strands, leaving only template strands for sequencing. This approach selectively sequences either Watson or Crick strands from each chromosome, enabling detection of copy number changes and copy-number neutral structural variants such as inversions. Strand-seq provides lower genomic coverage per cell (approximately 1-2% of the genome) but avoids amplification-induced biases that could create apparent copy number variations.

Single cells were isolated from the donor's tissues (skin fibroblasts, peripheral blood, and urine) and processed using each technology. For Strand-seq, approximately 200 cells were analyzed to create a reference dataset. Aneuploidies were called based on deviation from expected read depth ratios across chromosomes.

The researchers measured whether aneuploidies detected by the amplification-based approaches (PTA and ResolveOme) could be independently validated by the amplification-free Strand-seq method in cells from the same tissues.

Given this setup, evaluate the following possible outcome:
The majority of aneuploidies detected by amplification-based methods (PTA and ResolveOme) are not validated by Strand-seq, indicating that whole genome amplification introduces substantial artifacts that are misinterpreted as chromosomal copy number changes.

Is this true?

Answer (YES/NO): NO